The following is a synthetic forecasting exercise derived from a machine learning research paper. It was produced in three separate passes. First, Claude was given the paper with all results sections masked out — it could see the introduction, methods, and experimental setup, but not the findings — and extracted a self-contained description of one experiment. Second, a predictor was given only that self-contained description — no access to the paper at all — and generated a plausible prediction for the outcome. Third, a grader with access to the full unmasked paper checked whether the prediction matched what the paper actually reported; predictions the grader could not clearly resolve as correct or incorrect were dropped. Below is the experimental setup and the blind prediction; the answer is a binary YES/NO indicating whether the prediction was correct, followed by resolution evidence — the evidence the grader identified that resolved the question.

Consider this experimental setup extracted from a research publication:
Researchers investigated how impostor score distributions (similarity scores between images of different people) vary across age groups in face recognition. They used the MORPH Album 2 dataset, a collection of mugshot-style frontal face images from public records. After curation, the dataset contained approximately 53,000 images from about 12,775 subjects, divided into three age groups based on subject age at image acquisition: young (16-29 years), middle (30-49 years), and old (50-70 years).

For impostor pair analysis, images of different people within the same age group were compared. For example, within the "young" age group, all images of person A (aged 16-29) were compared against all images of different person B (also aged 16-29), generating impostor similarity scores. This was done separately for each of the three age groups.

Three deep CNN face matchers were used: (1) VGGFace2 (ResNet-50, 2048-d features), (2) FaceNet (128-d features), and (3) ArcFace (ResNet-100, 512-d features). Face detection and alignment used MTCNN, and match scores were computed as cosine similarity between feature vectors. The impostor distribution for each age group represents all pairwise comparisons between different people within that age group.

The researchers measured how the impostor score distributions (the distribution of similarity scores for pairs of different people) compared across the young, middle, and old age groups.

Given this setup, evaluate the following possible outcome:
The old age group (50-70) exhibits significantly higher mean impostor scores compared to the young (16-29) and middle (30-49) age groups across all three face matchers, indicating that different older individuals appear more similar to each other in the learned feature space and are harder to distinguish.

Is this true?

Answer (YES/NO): YES